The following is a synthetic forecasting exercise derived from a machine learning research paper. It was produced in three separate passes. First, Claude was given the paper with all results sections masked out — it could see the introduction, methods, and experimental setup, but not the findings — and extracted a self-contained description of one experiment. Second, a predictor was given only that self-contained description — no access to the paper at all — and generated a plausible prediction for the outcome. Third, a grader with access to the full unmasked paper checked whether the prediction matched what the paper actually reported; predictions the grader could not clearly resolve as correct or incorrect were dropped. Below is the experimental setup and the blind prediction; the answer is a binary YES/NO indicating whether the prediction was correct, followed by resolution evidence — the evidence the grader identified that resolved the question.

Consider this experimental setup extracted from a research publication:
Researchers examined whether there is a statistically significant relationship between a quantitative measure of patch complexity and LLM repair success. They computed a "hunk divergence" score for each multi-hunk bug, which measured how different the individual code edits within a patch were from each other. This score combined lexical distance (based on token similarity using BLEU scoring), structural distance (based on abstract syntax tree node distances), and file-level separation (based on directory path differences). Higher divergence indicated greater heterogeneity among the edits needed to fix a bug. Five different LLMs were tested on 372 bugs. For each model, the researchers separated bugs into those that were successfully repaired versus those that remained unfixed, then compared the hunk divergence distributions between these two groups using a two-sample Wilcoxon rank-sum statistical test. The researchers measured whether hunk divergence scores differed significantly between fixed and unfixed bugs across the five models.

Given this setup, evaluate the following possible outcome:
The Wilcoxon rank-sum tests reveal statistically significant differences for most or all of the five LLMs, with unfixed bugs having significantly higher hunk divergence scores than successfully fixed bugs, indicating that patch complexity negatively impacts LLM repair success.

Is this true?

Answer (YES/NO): YES